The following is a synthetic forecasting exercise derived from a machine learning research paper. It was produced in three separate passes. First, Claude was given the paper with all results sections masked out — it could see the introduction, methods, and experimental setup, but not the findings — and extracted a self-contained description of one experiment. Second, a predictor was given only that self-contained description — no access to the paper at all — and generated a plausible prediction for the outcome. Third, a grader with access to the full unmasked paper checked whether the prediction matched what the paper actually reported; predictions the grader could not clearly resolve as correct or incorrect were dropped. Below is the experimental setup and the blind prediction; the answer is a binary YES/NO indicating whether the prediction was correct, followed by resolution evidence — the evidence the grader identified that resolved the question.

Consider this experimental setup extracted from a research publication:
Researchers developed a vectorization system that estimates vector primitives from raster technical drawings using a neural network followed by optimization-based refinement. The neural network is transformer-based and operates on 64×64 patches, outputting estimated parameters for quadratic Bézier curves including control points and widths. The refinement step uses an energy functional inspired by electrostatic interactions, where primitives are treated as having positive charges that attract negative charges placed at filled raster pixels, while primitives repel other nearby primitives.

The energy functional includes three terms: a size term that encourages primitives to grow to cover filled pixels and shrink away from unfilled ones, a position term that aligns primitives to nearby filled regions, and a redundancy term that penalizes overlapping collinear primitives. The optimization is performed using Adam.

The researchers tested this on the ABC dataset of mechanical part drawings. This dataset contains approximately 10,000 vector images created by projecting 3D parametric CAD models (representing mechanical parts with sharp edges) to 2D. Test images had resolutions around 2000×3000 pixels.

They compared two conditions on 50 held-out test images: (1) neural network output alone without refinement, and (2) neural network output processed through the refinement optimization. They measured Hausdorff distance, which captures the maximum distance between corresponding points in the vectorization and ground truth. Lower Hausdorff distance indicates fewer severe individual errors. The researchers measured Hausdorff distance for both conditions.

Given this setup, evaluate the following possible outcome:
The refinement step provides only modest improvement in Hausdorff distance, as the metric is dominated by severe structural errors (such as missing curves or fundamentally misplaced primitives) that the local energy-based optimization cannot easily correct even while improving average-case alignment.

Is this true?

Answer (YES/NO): NO